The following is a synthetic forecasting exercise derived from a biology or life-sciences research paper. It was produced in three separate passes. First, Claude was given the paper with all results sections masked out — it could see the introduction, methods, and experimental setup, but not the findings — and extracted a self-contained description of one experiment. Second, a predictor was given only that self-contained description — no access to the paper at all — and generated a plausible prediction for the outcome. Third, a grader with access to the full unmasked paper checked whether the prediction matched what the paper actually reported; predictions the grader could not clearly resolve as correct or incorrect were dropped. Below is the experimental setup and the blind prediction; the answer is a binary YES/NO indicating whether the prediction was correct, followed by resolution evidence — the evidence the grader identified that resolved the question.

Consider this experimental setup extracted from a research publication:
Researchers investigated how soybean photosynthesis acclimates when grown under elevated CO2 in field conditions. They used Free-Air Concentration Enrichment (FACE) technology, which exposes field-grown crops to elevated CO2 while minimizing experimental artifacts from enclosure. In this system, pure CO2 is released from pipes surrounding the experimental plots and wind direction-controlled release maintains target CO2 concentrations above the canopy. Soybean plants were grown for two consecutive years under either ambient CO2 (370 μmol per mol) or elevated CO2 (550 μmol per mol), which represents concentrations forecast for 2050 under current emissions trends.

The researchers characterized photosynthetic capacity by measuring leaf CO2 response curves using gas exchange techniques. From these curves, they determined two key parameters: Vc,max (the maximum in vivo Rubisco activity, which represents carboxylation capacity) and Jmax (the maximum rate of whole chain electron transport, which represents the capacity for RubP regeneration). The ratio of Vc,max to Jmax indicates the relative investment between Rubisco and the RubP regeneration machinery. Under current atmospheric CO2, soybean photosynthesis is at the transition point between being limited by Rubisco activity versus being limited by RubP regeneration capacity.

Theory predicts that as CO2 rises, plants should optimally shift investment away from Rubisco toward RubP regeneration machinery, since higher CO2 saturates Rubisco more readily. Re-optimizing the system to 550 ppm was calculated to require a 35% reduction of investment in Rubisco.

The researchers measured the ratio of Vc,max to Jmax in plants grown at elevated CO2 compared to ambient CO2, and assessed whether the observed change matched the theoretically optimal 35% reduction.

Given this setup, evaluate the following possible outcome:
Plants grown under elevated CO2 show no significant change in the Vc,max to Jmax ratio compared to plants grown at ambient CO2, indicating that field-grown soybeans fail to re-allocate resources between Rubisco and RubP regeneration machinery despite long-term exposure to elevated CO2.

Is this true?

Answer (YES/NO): NO